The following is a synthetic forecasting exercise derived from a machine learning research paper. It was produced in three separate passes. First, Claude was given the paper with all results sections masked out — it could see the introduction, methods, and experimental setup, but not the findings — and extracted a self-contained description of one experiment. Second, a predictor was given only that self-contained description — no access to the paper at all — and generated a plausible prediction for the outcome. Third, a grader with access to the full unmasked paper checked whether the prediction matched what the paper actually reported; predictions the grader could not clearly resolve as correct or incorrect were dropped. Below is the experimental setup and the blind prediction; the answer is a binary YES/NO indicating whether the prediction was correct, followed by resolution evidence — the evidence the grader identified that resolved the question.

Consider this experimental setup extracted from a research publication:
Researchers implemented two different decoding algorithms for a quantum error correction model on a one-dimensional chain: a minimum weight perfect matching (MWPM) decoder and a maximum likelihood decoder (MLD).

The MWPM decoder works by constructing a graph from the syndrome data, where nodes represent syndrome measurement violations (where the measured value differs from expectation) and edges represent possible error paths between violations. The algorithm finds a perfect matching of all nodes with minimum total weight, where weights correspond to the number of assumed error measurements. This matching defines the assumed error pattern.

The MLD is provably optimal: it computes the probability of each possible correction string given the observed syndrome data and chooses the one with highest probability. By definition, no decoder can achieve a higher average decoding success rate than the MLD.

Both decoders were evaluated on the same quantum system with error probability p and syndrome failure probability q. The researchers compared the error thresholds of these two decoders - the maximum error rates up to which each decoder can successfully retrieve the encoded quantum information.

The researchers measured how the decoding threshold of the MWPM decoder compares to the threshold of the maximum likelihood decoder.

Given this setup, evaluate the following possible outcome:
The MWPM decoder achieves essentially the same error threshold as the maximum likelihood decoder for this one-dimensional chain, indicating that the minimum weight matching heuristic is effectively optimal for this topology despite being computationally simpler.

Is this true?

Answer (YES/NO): NO